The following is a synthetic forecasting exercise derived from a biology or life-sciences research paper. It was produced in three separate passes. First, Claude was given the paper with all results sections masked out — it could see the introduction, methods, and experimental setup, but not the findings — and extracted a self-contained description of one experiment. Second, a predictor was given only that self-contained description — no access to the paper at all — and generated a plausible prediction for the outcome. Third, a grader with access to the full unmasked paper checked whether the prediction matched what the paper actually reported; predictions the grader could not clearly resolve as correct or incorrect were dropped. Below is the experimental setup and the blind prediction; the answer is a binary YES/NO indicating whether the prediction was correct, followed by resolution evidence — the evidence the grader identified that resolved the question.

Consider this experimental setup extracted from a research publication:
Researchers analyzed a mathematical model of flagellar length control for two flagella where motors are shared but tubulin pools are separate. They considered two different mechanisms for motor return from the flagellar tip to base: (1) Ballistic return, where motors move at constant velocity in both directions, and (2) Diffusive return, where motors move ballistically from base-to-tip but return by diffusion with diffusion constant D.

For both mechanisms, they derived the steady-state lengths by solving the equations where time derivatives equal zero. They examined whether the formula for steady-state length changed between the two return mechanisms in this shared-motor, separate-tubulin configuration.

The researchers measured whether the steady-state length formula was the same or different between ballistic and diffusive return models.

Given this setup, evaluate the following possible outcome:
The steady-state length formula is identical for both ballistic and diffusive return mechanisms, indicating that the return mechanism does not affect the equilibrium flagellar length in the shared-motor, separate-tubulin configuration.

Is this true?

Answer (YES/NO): NO